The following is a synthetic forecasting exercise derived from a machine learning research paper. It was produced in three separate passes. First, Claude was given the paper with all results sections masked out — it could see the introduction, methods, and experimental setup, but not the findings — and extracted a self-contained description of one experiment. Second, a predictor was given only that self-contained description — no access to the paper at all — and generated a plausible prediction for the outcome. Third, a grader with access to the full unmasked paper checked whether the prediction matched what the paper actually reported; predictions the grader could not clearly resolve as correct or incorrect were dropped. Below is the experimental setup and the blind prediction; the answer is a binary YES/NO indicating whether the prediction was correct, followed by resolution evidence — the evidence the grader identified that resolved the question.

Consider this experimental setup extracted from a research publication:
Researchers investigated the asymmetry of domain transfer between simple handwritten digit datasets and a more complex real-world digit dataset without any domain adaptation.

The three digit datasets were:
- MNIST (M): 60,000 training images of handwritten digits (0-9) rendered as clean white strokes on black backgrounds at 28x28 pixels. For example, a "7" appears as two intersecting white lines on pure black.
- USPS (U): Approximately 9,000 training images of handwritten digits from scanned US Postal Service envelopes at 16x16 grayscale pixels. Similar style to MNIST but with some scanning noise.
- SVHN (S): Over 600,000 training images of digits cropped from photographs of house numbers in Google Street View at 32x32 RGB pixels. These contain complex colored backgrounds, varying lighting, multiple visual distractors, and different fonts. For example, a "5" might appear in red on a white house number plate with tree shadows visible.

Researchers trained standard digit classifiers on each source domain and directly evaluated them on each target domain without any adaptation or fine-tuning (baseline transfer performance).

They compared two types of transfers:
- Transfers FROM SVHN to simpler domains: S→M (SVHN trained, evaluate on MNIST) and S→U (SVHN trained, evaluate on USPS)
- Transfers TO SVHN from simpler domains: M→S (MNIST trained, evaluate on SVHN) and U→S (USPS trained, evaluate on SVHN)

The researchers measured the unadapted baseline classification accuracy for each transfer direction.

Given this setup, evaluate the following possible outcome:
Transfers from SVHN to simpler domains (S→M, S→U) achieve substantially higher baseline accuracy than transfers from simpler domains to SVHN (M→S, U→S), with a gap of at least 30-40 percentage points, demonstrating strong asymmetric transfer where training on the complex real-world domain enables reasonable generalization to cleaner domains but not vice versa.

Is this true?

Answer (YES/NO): YES